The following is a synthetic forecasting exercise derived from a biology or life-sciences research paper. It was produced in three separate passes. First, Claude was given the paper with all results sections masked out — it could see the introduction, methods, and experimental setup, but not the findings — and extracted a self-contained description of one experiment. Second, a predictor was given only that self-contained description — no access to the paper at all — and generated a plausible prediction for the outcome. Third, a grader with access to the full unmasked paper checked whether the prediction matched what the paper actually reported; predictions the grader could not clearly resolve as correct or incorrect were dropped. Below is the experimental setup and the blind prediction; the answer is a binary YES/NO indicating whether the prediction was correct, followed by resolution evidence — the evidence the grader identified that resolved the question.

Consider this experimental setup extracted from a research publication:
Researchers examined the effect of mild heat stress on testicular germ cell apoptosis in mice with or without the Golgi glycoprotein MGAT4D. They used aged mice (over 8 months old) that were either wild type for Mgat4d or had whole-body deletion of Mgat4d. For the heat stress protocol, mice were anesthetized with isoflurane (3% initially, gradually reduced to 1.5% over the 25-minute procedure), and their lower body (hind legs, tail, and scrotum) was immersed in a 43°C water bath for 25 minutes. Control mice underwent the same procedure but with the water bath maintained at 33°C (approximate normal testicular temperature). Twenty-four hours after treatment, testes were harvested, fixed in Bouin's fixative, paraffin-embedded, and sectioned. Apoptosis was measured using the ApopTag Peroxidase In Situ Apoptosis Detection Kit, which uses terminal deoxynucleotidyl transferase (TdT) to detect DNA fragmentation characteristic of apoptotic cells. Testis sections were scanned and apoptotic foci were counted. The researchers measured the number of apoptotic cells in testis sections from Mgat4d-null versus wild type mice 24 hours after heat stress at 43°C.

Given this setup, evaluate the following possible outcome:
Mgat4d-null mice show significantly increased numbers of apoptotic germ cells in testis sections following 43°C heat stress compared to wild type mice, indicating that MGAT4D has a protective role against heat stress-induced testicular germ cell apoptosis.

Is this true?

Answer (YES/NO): YES